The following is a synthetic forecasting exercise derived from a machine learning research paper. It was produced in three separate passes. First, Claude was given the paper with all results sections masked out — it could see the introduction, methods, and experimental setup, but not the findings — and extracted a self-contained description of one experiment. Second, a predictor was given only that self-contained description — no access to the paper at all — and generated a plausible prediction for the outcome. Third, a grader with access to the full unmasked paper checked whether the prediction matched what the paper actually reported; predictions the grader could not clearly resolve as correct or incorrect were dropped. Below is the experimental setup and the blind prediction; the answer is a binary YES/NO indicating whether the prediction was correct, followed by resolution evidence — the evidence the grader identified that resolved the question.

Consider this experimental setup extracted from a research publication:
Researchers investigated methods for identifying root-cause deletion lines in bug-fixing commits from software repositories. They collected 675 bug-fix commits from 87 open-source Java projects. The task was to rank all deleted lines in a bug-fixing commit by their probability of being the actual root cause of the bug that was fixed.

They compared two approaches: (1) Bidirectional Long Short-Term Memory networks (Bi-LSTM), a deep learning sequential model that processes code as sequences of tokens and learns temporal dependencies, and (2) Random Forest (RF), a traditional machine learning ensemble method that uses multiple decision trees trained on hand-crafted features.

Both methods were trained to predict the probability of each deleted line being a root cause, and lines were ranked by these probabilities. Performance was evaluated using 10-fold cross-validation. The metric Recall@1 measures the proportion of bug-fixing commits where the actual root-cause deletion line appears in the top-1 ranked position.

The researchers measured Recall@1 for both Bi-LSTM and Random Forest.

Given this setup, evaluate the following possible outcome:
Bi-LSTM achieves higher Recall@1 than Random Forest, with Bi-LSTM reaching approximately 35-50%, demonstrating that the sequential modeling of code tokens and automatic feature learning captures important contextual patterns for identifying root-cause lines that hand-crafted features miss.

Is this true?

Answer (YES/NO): NO